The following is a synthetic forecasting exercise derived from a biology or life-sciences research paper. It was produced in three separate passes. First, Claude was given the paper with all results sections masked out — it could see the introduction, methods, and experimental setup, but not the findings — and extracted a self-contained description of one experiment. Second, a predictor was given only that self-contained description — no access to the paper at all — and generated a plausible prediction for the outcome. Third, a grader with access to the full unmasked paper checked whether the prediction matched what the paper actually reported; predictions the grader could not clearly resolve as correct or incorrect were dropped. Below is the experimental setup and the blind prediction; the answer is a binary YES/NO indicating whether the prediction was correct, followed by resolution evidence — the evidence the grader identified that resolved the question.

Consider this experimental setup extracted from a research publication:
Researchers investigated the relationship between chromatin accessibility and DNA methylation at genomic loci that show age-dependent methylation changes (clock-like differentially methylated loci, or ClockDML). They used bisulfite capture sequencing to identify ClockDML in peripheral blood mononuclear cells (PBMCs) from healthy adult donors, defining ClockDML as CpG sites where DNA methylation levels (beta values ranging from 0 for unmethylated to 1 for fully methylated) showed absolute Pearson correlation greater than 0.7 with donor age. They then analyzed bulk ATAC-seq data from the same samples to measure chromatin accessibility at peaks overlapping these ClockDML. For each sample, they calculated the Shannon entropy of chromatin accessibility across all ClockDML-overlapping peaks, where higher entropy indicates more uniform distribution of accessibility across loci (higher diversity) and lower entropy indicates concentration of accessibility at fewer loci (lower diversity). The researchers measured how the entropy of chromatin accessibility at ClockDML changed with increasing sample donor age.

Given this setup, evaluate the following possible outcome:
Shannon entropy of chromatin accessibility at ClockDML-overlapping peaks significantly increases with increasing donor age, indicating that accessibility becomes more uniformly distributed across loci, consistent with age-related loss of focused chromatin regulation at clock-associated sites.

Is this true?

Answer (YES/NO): NO